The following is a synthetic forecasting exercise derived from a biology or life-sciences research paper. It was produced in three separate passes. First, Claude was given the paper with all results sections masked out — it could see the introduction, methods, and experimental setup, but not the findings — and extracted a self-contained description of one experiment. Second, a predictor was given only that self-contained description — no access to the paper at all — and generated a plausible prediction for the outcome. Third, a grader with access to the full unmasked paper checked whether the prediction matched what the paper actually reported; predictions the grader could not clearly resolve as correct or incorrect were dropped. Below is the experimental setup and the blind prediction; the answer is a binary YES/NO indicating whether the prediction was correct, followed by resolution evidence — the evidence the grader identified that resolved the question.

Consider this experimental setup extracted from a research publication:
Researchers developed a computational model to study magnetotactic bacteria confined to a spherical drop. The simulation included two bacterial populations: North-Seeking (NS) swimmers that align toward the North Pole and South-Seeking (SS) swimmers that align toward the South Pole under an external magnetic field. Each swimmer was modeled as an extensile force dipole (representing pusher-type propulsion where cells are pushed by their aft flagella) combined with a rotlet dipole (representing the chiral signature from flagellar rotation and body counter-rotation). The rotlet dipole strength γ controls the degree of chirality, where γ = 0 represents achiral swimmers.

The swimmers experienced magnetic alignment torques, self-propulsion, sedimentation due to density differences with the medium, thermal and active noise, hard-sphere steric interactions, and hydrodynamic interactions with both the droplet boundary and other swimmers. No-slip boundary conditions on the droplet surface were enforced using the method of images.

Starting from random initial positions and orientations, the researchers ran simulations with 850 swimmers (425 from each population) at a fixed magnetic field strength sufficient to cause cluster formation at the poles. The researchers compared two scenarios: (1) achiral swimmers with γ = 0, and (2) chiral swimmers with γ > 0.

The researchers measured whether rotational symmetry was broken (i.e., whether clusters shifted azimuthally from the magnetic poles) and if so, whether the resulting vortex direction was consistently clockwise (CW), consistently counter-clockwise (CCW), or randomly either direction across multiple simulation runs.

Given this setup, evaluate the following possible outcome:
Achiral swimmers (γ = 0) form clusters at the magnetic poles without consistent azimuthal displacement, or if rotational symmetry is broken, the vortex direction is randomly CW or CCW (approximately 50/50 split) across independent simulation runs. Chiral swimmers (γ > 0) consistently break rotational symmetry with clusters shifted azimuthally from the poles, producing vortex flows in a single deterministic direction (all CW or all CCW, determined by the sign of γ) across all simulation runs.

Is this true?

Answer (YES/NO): YES